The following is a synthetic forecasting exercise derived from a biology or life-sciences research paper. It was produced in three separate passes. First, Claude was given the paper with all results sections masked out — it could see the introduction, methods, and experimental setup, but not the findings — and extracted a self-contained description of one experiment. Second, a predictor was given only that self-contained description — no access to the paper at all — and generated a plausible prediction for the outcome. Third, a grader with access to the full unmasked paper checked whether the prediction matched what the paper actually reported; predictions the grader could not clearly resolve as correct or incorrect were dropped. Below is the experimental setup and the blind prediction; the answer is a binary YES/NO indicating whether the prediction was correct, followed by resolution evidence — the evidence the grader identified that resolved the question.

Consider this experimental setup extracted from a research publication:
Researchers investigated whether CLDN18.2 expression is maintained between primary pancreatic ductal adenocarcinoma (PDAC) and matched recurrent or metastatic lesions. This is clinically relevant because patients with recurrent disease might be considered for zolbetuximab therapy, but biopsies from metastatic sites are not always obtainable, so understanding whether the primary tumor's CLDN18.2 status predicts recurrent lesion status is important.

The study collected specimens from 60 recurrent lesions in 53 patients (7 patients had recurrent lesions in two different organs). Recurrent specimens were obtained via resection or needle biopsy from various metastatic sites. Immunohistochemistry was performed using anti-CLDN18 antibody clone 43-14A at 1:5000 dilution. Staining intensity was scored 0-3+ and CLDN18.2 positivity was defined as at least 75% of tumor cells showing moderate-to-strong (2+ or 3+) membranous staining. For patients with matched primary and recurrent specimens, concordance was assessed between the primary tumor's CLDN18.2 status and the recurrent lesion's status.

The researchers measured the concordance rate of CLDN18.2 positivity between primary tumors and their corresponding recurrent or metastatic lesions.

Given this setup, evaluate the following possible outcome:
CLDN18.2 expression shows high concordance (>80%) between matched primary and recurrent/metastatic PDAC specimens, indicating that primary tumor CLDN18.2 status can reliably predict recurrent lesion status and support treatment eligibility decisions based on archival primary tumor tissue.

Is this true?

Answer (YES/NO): YES